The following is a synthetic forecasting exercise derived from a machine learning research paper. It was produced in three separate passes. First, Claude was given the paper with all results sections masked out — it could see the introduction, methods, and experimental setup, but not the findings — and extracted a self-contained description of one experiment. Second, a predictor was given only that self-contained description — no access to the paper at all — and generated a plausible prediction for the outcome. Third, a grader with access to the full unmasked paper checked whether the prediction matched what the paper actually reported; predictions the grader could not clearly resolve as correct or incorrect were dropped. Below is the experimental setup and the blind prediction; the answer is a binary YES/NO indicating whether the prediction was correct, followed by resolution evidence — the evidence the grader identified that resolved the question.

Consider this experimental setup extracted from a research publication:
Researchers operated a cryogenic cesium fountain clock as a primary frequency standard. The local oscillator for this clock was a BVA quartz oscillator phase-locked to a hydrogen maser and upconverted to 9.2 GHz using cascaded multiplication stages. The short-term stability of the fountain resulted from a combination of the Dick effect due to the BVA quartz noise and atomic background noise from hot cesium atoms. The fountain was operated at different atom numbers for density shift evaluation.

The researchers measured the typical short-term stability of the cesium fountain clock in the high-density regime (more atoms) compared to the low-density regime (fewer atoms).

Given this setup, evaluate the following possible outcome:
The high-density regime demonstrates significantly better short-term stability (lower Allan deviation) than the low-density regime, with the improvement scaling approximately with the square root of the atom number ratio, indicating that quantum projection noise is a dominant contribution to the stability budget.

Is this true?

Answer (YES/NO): NO